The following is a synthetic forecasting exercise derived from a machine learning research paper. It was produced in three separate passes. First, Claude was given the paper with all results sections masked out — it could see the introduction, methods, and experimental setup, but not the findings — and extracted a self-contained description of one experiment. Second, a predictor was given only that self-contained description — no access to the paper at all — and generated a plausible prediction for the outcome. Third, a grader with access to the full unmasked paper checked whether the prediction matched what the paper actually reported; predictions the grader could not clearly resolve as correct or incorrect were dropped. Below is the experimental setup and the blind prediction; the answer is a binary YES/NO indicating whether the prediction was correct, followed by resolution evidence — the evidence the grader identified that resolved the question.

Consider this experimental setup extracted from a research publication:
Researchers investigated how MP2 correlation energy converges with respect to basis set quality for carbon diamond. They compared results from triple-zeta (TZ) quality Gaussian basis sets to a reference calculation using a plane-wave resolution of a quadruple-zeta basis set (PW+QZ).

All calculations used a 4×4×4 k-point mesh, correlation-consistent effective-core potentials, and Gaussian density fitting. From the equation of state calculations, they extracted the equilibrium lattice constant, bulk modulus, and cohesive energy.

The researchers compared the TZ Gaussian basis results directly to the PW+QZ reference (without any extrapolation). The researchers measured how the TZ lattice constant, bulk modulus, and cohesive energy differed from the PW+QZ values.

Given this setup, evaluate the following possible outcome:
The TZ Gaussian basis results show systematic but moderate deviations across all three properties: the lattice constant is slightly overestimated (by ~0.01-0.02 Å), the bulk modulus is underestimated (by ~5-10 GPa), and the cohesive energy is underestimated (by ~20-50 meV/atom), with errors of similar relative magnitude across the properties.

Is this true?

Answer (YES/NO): NO